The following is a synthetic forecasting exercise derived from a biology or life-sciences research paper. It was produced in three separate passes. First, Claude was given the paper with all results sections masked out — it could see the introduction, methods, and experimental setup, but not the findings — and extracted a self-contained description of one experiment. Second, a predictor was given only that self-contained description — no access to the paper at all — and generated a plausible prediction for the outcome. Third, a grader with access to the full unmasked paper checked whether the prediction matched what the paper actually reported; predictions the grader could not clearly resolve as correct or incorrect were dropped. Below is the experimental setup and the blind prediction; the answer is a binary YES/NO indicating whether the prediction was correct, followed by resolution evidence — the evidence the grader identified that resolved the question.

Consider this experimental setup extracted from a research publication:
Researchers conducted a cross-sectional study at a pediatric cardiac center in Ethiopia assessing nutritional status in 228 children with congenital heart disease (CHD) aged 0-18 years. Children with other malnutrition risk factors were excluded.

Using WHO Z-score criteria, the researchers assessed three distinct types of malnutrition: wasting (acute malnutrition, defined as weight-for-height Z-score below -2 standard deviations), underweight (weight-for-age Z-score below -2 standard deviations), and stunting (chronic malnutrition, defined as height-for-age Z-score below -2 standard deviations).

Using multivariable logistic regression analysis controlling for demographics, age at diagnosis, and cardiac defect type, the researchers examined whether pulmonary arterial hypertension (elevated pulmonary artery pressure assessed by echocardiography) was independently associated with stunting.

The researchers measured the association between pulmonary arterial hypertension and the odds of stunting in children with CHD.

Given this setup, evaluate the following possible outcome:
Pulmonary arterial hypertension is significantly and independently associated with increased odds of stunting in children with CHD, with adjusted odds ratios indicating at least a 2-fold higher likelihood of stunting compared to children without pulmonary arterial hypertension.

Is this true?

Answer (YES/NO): NO